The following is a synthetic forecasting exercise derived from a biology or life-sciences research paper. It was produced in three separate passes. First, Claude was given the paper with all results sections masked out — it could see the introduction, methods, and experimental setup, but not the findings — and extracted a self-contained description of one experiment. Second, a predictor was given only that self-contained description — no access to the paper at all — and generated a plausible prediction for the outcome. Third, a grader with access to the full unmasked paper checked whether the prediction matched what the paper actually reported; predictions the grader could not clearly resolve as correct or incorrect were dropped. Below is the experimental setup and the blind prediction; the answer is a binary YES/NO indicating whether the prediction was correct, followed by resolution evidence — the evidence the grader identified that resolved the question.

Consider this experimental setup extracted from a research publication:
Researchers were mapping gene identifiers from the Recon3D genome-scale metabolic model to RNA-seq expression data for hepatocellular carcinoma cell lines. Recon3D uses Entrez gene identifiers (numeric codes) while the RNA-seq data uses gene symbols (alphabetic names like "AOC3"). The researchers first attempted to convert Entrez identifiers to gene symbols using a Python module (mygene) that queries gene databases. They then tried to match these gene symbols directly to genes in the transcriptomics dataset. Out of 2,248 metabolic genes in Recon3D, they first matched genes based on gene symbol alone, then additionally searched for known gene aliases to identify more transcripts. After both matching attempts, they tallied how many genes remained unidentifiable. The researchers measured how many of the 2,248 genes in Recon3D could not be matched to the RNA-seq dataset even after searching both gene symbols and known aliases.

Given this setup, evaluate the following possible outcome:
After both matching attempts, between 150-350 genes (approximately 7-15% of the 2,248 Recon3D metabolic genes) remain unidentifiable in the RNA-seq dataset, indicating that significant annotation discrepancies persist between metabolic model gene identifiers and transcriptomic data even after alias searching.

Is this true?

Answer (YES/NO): NO